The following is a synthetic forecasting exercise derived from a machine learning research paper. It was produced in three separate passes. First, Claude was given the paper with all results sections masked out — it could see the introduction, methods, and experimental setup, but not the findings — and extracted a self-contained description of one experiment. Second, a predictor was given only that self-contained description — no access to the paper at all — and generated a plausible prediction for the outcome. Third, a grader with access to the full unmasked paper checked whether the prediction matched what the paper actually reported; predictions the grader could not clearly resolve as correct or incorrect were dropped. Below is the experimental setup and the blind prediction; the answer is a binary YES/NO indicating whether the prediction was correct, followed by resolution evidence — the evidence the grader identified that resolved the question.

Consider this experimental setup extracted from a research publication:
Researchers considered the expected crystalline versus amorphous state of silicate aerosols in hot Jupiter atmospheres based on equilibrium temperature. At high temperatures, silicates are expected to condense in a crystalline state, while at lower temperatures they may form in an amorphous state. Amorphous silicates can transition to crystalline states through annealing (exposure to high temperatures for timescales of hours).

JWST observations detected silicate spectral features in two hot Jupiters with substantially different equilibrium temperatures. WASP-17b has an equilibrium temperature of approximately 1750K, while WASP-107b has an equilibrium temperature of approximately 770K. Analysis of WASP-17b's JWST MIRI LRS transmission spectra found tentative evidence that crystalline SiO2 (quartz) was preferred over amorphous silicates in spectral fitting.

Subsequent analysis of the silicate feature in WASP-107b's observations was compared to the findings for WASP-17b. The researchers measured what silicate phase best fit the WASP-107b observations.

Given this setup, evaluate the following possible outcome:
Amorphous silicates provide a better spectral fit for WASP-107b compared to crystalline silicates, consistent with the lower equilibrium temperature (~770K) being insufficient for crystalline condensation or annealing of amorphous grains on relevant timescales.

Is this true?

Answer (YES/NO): YES